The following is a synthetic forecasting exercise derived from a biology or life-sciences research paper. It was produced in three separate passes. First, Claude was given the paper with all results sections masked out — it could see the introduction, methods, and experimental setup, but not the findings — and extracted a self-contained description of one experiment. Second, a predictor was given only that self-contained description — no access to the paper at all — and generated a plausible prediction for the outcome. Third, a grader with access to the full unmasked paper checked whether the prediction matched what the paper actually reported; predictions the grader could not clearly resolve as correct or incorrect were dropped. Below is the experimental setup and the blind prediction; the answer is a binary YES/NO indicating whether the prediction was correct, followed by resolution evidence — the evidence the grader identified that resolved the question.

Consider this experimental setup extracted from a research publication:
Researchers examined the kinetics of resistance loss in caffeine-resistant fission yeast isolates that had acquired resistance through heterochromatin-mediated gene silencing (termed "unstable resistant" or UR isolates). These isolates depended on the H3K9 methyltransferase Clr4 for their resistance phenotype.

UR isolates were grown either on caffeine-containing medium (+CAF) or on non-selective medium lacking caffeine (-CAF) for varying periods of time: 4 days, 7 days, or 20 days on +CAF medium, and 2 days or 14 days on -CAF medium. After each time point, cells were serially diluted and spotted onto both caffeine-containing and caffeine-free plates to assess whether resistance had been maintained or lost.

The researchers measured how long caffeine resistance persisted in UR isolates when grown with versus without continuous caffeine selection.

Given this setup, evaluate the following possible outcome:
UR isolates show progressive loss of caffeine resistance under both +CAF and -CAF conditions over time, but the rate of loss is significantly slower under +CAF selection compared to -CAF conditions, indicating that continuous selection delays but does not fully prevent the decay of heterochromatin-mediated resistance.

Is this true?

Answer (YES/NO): NO